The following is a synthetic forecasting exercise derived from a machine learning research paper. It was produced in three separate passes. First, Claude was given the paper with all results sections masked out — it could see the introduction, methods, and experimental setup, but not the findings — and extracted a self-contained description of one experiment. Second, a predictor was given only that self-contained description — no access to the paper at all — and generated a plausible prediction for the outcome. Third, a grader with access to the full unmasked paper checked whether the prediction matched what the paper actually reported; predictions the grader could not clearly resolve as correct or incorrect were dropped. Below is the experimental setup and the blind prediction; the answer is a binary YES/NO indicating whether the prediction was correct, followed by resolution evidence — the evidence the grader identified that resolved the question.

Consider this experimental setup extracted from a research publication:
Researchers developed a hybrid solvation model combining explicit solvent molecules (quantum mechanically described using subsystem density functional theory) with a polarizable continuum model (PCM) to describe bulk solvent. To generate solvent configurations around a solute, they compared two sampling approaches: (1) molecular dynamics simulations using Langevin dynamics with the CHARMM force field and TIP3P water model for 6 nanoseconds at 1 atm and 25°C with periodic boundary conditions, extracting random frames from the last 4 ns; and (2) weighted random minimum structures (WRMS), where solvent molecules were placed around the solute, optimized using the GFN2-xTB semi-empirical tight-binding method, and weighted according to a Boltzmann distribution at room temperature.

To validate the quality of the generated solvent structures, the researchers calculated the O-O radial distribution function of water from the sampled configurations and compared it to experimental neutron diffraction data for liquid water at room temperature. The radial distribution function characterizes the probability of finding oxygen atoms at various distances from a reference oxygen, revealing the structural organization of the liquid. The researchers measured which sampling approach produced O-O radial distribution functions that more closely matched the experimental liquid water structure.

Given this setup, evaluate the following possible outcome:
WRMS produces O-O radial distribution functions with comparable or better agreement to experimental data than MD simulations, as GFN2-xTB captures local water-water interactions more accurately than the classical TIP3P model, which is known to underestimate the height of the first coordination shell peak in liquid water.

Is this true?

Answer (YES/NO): NO